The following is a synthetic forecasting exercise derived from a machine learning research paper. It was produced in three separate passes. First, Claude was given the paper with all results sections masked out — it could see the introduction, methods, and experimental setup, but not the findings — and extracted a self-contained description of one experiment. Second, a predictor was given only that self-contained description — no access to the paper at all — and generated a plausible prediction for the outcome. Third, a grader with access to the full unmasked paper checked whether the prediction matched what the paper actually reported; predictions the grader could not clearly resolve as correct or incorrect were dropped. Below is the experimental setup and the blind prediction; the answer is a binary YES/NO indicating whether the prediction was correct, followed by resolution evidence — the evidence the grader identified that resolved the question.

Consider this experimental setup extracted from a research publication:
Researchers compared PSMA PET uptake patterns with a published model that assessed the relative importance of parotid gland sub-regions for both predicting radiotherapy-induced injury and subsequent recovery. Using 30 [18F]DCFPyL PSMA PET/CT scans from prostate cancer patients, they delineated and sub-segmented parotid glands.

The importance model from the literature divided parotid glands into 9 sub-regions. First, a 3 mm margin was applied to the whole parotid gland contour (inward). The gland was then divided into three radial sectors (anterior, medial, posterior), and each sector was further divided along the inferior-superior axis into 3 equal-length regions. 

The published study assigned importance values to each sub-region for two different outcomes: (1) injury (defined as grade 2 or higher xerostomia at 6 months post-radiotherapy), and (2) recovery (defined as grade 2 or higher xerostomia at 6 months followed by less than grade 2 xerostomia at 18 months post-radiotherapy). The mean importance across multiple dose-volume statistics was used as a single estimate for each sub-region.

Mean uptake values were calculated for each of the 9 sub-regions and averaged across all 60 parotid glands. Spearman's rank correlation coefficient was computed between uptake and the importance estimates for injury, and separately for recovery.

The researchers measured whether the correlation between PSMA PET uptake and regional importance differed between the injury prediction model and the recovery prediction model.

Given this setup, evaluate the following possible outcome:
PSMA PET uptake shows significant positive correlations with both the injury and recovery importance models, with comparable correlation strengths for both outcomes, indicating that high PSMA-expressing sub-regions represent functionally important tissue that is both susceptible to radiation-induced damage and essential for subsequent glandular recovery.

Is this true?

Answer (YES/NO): NO